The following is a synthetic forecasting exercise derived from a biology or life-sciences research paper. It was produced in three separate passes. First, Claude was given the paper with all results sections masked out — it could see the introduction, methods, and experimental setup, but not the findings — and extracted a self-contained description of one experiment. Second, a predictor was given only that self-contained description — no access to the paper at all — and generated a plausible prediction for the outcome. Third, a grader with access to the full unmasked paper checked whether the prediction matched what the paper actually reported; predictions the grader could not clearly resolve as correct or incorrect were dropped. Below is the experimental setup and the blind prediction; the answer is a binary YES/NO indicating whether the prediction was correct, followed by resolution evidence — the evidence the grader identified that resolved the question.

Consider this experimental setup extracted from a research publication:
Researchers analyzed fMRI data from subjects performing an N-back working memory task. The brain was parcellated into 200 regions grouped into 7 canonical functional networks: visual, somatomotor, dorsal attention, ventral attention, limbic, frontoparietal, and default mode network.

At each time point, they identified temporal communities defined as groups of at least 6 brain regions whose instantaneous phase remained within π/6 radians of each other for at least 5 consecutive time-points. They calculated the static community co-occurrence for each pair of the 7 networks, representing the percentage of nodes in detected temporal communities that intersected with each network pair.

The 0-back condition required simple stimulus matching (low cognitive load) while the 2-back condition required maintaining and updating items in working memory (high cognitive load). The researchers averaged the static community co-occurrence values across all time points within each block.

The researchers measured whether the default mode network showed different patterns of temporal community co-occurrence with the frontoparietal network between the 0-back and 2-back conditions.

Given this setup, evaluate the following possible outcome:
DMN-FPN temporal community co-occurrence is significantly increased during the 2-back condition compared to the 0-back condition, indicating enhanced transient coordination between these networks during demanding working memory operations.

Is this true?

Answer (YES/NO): NO